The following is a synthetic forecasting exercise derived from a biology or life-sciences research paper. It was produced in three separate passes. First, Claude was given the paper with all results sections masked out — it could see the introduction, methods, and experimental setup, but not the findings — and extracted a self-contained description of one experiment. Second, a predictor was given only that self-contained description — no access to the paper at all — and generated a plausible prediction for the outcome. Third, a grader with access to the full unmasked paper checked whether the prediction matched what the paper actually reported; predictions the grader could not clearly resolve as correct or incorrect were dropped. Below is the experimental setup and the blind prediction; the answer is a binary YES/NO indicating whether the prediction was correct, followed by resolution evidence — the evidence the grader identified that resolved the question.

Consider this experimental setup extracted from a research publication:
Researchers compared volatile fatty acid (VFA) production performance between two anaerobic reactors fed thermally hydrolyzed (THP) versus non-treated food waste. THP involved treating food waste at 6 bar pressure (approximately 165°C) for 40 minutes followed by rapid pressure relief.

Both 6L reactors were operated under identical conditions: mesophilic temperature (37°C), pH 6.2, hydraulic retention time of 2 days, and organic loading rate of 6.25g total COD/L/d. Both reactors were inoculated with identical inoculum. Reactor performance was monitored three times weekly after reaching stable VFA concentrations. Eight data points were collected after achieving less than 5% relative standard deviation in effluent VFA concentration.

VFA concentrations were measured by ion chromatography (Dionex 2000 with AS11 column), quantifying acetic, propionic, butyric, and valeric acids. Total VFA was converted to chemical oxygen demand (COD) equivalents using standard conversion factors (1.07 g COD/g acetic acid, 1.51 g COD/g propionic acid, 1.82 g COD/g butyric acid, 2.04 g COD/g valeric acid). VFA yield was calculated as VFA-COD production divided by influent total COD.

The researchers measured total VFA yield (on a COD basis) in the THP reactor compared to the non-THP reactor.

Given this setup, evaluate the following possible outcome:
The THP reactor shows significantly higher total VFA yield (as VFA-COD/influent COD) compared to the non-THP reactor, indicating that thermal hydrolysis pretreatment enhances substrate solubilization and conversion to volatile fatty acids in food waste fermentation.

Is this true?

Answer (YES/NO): NO